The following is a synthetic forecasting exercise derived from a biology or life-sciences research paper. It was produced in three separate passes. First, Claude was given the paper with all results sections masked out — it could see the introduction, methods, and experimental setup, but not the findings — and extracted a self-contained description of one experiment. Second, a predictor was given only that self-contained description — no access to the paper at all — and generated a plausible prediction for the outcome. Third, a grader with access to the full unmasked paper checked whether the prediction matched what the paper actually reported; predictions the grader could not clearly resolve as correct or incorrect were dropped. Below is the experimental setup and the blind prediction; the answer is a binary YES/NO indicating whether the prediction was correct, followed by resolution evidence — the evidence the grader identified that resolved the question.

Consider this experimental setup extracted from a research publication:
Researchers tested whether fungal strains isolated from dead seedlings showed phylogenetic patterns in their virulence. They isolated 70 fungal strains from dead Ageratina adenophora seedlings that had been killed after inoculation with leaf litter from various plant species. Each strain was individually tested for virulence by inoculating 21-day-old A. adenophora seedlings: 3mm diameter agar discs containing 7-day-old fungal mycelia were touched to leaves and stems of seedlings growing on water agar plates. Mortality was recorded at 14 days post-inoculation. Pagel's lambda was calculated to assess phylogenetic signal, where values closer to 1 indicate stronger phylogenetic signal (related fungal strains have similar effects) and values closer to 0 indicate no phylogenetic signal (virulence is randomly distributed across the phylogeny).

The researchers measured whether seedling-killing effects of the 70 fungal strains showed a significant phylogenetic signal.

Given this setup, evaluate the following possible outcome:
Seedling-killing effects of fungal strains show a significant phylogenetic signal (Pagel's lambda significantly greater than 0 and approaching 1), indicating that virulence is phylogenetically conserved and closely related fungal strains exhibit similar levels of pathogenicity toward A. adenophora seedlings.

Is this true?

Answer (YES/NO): NO